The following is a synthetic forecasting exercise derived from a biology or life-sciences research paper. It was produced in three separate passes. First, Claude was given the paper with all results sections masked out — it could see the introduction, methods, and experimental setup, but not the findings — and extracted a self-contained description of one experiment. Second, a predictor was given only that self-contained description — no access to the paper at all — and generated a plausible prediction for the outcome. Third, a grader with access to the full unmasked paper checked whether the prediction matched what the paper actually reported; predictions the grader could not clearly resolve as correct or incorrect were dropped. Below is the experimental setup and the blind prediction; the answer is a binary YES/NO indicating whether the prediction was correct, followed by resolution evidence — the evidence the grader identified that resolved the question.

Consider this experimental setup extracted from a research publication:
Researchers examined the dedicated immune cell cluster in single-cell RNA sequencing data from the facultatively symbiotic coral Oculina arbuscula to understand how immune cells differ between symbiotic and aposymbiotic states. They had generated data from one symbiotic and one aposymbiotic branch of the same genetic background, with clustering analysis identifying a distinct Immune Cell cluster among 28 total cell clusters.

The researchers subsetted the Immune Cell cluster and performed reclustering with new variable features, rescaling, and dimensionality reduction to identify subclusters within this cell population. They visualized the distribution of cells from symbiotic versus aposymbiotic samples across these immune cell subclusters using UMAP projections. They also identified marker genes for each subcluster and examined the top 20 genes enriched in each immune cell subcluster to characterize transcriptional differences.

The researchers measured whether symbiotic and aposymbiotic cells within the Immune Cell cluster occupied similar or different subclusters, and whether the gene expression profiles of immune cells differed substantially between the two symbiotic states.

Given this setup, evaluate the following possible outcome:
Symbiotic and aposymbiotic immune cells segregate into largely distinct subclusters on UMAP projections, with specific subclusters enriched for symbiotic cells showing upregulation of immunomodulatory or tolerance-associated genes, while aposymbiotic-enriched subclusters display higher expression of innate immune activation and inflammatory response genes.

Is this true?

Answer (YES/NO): NO